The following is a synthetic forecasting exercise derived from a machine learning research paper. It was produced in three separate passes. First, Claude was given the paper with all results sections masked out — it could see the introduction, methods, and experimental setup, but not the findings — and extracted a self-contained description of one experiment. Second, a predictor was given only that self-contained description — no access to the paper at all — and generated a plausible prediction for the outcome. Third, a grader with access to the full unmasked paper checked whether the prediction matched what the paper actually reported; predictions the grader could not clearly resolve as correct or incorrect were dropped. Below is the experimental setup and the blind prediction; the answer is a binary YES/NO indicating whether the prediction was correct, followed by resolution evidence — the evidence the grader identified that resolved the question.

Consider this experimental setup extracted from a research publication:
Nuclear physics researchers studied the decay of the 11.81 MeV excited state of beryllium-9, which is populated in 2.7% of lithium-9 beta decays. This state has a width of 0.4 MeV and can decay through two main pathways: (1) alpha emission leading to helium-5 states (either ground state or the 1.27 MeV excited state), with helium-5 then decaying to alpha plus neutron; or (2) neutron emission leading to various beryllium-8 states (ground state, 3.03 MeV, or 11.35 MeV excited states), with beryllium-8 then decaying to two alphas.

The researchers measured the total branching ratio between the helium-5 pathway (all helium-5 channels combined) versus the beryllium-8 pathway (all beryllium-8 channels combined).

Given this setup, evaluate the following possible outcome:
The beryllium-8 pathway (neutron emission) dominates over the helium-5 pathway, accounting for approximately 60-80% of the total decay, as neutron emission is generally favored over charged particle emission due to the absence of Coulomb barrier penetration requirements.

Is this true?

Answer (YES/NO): NO